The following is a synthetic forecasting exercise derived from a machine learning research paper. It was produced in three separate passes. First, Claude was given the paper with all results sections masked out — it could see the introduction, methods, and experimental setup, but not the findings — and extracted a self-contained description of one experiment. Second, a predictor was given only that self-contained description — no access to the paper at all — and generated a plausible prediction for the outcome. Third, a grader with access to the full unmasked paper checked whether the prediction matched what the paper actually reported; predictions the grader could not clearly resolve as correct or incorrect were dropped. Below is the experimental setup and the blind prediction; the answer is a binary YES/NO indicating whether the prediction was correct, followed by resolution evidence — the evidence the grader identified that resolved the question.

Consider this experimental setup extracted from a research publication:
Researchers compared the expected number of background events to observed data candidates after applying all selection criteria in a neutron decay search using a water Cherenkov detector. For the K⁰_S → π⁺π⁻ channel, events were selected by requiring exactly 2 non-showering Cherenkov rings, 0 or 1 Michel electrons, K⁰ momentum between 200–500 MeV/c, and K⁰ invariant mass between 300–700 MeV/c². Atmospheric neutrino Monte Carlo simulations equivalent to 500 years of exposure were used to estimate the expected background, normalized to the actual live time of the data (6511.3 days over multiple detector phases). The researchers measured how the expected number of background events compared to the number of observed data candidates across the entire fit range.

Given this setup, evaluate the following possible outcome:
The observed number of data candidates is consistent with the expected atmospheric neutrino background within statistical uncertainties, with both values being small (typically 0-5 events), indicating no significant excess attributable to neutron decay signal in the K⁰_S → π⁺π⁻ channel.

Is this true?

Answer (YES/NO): NO